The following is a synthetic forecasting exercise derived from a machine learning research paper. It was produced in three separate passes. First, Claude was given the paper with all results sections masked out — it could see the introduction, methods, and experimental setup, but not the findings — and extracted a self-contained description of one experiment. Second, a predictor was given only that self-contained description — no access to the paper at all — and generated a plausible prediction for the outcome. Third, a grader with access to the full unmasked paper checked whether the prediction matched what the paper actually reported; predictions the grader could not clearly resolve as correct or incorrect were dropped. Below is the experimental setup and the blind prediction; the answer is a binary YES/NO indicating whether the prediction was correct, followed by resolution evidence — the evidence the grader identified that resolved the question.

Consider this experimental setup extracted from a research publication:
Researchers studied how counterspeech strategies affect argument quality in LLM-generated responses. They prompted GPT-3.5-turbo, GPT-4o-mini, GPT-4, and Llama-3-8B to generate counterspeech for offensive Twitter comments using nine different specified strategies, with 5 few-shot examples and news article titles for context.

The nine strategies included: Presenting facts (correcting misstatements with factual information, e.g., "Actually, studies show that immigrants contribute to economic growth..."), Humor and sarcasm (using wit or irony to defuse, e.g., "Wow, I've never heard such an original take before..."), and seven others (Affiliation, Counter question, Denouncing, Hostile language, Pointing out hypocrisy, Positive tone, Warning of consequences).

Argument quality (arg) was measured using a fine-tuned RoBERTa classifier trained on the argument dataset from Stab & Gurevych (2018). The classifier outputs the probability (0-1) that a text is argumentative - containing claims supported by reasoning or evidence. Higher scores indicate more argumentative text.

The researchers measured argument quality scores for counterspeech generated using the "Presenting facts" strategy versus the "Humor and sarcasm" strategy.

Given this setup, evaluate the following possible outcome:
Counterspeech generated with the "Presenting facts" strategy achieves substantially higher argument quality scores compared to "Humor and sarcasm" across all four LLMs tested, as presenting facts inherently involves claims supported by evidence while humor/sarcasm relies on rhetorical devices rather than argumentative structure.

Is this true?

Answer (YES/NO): NO